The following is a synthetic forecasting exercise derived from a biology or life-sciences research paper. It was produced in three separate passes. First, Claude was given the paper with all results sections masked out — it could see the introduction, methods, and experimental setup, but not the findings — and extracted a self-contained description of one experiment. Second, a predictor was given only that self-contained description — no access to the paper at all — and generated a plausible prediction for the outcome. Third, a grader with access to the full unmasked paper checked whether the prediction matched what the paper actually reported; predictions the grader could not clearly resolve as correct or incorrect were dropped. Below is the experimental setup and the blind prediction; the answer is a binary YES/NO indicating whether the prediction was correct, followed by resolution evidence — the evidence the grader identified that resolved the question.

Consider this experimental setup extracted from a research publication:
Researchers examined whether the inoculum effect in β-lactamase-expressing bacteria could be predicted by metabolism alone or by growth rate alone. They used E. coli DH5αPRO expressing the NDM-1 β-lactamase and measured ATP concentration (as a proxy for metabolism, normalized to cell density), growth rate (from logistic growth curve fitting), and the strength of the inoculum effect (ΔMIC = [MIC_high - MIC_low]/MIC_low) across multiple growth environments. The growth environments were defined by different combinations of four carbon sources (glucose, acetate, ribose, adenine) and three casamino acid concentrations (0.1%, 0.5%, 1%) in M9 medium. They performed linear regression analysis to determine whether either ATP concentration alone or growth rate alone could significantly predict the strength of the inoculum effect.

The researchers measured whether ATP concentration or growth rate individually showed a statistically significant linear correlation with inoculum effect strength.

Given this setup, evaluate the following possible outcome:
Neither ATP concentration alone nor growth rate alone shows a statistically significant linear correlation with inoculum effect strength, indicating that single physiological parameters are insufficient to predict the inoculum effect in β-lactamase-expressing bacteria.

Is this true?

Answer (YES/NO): YES